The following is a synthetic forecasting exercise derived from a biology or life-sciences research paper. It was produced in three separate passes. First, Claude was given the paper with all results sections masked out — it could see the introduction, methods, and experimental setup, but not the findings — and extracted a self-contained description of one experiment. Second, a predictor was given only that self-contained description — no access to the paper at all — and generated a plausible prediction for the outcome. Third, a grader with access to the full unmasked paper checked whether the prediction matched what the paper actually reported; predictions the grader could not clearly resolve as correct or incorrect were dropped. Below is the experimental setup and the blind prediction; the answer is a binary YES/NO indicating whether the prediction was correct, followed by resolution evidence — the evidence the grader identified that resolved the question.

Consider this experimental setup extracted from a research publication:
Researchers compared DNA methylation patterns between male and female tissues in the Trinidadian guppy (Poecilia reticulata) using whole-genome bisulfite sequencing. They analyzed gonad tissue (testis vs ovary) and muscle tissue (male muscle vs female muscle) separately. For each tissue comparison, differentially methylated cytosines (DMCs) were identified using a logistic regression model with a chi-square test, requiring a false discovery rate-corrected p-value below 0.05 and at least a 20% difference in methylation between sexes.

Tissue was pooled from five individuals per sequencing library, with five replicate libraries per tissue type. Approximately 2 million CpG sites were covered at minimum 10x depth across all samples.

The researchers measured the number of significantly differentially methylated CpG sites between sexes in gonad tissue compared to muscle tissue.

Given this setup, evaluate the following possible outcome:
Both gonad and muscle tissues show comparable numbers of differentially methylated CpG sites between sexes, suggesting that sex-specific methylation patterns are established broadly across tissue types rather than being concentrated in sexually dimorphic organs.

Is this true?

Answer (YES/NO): NO